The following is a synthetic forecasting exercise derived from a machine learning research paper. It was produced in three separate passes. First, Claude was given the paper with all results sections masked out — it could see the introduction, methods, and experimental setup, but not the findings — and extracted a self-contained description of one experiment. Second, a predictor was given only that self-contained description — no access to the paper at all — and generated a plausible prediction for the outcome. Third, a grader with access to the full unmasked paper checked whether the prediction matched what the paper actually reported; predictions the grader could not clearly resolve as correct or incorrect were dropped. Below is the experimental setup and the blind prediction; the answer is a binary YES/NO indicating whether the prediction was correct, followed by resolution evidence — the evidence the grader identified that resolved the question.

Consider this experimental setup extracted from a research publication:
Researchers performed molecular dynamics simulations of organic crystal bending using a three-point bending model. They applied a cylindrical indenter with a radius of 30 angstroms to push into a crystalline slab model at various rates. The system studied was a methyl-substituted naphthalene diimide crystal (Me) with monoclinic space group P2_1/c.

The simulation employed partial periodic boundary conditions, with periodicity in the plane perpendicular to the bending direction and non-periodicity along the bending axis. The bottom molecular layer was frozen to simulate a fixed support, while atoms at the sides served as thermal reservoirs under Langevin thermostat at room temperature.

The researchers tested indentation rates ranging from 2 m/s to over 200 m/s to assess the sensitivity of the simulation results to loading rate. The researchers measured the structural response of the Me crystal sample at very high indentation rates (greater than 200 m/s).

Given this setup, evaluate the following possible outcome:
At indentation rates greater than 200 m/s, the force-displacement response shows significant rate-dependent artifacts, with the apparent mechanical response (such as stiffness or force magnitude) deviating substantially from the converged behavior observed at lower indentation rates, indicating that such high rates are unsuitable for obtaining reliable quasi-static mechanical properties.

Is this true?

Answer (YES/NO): NO